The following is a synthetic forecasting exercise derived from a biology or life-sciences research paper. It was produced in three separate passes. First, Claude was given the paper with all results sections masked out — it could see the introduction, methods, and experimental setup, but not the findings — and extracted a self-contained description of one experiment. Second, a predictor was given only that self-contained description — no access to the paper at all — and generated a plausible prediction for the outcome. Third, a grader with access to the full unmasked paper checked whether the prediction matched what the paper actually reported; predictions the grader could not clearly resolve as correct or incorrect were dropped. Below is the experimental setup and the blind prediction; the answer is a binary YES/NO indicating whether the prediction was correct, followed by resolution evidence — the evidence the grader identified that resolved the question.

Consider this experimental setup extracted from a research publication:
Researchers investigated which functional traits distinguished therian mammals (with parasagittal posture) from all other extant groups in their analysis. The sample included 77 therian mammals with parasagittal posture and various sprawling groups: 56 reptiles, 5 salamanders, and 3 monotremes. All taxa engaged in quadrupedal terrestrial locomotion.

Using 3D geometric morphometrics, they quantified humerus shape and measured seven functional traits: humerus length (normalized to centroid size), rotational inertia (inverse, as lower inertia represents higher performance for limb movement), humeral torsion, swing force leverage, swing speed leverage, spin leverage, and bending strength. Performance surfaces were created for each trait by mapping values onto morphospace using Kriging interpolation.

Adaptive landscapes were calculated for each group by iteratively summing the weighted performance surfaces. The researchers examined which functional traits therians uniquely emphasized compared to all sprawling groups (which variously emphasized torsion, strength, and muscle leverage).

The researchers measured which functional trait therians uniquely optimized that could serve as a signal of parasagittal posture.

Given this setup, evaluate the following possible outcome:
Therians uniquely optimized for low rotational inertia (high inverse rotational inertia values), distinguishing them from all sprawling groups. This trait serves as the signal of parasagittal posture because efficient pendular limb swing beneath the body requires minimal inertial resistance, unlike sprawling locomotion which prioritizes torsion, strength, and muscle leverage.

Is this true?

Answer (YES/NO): YES